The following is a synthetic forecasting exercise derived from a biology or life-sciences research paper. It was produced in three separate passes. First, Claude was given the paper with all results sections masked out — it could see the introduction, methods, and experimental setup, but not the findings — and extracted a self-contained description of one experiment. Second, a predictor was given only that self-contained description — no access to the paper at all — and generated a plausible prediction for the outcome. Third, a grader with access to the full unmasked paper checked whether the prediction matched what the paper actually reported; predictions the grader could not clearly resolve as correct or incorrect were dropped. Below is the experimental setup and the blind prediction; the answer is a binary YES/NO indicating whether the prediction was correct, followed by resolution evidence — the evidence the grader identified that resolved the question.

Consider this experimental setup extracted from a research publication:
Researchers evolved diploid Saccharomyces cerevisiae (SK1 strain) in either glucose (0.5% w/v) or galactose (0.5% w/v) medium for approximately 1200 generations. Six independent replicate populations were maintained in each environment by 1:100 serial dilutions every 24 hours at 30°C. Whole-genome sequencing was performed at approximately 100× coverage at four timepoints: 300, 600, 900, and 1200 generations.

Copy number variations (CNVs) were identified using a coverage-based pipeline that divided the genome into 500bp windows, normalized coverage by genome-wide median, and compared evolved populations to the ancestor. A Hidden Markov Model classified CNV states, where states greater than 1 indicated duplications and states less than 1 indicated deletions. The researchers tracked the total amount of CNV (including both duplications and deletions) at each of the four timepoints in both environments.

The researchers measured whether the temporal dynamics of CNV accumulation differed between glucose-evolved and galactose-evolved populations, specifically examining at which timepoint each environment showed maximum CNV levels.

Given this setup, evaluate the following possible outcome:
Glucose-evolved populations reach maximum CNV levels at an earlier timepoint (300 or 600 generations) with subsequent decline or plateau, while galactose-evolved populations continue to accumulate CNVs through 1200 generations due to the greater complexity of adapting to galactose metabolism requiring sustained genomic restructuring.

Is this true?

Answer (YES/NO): YES